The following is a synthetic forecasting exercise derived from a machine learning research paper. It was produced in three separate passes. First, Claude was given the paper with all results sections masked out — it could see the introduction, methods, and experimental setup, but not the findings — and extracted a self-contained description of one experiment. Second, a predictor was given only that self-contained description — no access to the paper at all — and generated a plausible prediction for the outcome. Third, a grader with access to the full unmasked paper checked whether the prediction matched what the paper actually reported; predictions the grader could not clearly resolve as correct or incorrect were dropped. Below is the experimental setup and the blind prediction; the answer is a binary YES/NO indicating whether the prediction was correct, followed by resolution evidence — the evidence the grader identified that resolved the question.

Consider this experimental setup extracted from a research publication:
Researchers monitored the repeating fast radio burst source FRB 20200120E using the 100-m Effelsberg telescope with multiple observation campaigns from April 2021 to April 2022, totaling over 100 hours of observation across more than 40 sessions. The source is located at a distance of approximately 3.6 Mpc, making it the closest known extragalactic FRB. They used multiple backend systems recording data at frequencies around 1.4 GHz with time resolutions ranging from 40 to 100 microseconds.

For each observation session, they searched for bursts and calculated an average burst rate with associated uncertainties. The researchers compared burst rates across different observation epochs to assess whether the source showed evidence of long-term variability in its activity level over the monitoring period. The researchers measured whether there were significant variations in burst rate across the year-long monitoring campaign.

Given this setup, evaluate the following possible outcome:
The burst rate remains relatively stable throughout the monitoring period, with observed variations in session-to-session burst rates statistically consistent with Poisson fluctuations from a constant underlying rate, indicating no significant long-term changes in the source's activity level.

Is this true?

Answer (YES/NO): NO